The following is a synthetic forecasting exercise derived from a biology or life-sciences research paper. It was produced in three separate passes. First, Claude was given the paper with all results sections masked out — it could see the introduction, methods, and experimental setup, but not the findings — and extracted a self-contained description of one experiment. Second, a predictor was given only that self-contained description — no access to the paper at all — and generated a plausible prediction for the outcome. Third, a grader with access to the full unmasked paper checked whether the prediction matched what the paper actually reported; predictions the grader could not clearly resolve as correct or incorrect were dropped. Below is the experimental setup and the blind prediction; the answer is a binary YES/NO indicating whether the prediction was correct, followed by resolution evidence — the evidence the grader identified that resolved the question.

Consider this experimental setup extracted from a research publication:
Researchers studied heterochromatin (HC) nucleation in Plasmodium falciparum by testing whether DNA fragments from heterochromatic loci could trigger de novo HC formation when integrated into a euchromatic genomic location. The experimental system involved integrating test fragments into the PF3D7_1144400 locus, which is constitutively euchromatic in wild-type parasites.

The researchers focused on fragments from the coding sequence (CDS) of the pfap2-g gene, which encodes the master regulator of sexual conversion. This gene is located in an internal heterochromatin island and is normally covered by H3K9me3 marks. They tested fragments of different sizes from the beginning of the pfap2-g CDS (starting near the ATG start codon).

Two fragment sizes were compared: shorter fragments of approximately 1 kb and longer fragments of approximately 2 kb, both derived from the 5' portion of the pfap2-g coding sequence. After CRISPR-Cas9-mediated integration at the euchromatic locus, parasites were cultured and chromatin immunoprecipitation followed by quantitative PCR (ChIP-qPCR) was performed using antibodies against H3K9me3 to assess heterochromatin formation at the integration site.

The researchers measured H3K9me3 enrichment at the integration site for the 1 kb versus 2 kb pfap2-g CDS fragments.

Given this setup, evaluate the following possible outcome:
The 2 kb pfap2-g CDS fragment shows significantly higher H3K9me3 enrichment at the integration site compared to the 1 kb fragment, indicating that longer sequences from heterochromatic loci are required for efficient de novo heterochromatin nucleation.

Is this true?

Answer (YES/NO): YES